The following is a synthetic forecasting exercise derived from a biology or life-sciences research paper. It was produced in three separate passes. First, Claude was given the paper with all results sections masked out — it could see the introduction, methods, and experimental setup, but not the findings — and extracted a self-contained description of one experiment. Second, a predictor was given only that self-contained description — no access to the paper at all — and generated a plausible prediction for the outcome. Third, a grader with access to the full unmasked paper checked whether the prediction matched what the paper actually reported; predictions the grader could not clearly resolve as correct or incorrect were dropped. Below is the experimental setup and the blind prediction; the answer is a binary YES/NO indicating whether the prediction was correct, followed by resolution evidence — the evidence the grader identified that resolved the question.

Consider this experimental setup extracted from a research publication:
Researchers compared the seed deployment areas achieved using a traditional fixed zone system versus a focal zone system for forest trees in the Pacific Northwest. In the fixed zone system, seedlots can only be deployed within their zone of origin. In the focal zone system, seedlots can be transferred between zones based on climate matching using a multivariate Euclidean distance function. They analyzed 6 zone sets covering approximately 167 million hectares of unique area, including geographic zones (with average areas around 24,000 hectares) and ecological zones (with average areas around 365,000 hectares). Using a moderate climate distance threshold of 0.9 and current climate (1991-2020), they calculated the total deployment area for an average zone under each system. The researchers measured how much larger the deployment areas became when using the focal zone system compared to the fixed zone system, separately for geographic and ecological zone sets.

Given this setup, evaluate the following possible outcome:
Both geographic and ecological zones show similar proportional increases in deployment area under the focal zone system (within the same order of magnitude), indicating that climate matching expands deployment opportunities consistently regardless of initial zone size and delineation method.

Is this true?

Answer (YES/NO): NO